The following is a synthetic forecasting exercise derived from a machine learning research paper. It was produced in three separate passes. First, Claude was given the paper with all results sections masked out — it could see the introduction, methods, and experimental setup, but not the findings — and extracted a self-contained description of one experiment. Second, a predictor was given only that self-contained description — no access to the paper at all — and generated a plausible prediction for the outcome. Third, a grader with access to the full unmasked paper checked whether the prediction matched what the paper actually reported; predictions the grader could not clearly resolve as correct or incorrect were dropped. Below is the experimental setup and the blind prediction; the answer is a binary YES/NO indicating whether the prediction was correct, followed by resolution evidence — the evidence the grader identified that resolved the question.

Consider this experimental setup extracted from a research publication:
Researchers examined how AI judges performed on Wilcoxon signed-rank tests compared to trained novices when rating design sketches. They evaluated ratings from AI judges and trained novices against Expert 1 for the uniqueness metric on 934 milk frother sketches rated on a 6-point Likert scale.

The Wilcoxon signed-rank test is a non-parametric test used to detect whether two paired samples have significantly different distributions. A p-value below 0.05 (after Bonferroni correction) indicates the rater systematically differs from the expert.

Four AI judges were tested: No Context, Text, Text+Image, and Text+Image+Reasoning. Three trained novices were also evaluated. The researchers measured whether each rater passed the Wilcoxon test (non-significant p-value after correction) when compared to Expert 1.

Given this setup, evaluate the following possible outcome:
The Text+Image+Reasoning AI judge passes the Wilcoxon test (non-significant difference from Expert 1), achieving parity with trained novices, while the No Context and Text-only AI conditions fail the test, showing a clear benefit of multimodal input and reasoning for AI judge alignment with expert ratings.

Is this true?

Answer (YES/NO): NO